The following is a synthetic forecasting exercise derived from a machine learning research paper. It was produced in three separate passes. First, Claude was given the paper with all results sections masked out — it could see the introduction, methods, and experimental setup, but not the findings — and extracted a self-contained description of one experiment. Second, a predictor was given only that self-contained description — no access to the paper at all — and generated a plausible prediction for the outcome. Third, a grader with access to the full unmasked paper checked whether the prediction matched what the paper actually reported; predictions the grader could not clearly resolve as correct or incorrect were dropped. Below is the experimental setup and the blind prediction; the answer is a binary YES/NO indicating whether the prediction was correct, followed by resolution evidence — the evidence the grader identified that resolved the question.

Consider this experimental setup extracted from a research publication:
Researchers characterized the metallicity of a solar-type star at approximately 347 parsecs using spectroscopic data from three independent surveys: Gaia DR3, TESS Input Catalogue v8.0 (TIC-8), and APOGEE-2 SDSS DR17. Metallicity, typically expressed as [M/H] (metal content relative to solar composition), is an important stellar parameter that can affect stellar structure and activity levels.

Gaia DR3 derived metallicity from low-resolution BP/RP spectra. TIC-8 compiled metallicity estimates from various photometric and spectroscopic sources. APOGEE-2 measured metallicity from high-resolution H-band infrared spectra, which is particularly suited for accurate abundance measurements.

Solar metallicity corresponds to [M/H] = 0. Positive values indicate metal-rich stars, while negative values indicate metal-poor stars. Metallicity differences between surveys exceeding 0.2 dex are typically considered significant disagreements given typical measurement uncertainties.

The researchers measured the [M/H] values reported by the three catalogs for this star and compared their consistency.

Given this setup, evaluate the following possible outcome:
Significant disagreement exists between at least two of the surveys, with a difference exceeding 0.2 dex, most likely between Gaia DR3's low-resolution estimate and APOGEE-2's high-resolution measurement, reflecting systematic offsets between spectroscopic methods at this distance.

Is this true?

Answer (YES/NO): NO